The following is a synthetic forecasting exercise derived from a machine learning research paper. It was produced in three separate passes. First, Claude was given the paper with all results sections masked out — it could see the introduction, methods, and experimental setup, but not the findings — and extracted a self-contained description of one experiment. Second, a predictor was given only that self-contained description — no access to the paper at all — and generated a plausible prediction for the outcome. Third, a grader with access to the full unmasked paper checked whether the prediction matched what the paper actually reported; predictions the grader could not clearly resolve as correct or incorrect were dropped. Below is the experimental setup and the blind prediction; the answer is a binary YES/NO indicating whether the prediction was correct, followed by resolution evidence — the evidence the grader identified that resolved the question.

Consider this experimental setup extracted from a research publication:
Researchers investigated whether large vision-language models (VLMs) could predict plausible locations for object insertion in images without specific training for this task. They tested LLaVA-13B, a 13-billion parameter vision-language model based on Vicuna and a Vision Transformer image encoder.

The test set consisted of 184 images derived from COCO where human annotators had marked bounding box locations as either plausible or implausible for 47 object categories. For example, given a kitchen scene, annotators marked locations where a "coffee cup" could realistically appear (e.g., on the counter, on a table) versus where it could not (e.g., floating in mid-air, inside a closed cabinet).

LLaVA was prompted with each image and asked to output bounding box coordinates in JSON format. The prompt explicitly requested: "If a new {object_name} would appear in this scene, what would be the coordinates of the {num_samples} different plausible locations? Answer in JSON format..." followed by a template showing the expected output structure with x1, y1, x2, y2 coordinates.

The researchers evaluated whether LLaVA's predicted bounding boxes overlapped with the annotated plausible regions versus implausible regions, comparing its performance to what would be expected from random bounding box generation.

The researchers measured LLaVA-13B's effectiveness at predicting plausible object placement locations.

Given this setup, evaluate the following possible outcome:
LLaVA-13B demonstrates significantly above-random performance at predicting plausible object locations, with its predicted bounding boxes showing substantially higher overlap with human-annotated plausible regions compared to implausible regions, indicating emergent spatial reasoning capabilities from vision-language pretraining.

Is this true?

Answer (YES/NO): NO